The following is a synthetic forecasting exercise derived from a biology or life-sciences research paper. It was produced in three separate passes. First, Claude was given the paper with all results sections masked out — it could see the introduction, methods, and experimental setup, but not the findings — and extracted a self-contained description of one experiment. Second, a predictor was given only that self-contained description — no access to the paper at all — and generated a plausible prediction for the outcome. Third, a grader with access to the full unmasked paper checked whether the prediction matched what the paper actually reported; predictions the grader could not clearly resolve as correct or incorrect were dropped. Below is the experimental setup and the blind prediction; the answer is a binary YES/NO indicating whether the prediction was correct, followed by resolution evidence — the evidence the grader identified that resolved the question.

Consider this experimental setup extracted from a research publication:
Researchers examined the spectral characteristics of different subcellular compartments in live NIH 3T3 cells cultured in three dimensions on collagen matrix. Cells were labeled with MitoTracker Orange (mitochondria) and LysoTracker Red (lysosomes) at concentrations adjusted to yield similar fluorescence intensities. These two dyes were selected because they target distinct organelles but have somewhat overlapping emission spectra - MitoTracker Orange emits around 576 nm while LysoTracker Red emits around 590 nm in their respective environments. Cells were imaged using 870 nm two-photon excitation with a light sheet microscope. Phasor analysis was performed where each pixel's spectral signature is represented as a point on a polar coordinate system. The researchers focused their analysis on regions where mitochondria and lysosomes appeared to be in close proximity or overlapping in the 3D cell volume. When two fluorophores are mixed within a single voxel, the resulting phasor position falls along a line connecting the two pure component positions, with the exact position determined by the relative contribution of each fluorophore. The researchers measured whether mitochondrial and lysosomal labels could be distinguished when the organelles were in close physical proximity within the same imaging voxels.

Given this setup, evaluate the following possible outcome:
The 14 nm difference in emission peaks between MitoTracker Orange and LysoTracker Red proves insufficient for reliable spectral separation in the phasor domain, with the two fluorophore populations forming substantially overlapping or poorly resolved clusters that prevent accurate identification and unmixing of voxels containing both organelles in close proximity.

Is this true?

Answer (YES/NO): NO